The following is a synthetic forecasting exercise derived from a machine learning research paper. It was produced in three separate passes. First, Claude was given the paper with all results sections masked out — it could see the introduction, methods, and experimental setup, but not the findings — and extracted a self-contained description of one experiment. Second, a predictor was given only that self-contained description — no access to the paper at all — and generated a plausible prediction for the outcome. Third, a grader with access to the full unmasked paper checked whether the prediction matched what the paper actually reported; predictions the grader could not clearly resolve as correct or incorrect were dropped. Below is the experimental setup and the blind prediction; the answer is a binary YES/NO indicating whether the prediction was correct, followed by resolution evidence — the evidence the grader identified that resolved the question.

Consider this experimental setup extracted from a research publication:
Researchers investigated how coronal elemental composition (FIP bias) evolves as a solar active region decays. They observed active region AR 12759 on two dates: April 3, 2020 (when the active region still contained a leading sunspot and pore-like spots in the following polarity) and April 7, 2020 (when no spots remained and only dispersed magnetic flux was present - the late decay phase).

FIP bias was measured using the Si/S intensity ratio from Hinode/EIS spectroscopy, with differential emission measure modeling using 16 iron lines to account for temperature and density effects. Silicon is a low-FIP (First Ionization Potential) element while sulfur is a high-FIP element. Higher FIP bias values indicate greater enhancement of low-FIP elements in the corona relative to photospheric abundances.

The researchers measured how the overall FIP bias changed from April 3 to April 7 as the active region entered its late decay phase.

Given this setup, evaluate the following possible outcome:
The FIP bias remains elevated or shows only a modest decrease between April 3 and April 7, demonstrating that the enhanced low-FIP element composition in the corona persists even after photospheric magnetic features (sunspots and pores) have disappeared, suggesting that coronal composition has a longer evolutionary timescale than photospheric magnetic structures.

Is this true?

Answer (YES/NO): NO